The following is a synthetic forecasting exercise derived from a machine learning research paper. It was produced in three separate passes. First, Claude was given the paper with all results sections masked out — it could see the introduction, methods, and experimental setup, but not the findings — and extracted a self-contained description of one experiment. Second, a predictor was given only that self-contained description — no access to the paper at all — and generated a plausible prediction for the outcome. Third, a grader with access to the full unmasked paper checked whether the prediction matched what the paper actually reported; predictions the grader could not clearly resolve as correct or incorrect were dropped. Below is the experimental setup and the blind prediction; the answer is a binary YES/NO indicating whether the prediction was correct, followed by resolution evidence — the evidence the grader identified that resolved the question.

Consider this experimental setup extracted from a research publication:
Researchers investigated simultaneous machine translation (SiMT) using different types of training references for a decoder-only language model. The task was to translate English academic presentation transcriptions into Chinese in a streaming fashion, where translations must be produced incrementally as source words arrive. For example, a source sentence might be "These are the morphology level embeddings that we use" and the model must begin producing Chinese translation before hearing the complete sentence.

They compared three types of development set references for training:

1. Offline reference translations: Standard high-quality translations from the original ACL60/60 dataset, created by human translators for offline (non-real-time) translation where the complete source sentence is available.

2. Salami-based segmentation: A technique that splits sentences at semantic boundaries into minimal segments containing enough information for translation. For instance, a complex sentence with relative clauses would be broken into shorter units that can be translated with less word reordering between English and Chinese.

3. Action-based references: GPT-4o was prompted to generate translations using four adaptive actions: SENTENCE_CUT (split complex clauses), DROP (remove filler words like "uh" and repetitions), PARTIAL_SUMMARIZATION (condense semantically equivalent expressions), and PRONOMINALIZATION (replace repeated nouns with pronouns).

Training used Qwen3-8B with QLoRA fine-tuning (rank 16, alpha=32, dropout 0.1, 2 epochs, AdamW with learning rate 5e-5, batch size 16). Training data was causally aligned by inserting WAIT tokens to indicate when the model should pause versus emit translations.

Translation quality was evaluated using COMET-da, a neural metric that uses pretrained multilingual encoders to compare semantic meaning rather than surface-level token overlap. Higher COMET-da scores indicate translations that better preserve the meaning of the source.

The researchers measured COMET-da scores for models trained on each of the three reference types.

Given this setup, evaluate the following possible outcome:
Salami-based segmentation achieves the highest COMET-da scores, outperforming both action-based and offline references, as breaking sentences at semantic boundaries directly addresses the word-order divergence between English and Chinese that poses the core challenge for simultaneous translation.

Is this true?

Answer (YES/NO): NO